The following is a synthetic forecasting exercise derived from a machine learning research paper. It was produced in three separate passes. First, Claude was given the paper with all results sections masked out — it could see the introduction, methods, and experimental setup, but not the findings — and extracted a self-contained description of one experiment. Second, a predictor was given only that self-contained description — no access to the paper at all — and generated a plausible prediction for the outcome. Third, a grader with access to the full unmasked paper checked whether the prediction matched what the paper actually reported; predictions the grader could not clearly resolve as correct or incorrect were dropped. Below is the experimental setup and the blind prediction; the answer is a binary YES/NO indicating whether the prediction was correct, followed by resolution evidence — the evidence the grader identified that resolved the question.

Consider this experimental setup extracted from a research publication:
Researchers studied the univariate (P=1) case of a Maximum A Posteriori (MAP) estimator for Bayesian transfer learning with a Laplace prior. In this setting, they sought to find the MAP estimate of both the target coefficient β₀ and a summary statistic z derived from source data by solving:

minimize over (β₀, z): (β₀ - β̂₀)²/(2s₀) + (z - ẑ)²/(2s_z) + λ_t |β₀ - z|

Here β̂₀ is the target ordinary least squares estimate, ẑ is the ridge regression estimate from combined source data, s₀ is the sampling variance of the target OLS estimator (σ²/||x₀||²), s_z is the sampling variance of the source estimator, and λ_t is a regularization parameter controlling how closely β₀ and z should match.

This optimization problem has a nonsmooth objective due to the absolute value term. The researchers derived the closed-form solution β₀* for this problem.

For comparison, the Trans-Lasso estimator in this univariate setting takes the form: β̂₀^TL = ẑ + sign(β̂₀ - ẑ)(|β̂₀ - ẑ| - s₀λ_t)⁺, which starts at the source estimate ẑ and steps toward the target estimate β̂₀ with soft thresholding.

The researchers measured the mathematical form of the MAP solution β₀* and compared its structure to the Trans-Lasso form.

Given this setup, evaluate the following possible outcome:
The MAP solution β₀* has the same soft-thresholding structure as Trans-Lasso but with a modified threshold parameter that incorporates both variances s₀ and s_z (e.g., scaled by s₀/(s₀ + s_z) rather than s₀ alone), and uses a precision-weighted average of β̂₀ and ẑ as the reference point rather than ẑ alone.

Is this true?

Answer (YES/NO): NO